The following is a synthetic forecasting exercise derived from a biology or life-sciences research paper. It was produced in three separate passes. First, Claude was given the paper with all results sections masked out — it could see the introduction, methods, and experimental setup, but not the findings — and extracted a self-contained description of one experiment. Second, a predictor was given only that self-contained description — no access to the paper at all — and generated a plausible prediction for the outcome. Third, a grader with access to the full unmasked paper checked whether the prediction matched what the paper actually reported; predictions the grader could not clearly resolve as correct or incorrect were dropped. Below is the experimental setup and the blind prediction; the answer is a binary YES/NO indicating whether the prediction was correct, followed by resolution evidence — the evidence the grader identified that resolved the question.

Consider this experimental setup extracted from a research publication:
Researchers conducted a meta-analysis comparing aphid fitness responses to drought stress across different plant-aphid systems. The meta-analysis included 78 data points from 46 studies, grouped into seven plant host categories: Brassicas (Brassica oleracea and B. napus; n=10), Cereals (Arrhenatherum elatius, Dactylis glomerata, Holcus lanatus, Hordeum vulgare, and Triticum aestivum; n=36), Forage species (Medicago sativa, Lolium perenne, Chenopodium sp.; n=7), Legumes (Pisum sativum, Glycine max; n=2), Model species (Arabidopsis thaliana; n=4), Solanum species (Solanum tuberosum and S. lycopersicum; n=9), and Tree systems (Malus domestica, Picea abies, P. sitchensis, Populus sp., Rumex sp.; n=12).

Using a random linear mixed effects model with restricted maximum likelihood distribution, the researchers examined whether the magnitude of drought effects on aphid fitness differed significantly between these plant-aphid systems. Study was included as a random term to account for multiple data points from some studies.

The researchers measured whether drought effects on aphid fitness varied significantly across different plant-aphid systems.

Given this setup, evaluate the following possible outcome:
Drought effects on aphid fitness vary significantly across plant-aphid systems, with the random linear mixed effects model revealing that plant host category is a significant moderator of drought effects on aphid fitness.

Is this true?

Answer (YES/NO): NO